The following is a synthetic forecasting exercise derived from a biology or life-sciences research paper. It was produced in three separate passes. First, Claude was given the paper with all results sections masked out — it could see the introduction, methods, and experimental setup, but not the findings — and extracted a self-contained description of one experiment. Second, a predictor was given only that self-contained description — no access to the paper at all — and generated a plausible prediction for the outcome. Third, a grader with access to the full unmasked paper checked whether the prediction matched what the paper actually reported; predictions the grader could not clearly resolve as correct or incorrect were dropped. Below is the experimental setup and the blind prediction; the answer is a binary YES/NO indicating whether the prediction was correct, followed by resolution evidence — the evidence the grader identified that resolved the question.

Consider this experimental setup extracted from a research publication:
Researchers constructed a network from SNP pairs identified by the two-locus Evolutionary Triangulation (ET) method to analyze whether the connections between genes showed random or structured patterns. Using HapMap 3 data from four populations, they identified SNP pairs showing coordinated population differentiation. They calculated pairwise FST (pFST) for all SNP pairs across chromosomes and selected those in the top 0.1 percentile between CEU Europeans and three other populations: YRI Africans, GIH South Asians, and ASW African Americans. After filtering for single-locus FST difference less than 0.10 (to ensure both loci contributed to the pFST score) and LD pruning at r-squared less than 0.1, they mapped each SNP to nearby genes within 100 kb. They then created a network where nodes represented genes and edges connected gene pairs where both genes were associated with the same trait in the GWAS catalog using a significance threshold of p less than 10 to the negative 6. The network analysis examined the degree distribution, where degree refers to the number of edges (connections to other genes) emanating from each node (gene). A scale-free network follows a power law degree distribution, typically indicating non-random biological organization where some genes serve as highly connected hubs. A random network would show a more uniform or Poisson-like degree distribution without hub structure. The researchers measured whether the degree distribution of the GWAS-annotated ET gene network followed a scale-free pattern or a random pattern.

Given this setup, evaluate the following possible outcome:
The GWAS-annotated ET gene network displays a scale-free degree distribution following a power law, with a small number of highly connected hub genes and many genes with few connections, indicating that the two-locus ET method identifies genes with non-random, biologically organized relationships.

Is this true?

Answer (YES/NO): YES